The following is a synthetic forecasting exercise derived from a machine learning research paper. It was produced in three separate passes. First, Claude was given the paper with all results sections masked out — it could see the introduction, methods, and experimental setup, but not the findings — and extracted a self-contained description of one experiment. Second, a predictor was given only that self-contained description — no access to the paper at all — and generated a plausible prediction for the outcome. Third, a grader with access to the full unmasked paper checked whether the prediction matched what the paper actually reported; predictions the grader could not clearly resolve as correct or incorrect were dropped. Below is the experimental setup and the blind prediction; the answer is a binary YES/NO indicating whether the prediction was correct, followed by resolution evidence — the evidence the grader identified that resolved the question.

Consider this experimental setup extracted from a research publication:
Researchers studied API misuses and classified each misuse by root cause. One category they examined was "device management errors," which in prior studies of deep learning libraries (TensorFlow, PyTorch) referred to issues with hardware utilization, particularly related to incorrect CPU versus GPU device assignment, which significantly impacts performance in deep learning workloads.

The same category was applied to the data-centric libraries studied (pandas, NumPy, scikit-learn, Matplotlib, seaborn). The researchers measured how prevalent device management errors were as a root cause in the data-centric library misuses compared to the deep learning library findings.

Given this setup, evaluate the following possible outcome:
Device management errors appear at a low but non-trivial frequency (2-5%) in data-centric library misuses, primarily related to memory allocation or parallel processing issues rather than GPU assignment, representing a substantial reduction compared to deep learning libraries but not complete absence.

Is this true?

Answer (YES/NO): NO